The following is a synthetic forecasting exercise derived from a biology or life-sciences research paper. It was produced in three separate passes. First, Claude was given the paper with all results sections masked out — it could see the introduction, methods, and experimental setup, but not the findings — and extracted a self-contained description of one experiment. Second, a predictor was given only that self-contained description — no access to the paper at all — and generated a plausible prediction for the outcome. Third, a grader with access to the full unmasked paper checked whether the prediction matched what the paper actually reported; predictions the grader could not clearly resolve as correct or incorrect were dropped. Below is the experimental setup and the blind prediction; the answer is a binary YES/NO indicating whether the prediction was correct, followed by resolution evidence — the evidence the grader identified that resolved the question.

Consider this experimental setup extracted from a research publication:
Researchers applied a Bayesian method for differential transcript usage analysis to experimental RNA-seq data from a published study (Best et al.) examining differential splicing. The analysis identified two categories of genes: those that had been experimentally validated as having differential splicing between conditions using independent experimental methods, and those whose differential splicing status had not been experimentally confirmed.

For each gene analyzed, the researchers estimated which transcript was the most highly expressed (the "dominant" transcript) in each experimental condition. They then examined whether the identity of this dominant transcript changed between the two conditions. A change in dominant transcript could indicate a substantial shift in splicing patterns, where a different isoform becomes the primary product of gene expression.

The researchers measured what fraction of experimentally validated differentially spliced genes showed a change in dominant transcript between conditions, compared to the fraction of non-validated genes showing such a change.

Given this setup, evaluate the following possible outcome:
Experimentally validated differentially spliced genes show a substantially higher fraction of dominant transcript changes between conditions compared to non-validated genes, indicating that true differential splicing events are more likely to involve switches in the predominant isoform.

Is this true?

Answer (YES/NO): YES